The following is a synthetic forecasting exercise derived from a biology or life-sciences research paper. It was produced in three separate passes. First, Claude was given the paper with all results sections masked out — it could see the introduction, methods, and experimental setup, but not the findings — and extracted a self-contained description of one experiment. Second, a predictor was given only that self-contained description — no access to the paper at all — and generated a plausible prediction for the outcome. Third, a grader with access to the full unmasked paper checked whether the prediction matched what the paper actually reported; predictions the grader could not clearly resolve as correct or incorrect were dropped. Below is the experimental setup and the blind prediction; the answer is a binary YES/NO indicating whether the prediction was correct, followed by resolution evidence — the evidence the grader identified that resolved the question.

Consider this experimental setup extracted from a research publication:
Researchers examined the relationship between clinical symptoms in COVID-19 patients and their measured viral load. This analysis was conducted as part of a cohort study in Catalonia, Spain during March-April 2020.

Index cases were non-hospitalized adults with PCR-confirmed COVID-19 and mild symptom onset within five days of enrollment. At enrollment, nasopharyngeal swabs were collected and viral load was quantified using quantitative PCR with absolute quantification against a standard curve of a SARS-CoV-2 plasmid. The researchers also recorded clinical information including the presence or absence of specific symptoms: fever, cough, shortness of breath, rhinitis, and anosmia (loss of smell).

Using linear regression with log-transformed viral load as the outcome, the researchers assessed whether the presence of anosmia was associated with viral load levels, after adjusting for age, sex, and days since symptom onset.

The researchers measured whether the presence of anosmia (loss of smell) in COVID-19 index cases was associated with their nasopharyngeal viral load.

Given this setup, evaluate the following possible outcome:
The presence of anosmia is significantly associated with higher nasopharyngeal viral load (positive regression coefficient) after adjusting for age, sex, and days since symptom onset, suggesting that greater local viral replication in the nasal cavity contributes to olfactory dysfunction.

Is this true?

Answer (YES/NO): NO